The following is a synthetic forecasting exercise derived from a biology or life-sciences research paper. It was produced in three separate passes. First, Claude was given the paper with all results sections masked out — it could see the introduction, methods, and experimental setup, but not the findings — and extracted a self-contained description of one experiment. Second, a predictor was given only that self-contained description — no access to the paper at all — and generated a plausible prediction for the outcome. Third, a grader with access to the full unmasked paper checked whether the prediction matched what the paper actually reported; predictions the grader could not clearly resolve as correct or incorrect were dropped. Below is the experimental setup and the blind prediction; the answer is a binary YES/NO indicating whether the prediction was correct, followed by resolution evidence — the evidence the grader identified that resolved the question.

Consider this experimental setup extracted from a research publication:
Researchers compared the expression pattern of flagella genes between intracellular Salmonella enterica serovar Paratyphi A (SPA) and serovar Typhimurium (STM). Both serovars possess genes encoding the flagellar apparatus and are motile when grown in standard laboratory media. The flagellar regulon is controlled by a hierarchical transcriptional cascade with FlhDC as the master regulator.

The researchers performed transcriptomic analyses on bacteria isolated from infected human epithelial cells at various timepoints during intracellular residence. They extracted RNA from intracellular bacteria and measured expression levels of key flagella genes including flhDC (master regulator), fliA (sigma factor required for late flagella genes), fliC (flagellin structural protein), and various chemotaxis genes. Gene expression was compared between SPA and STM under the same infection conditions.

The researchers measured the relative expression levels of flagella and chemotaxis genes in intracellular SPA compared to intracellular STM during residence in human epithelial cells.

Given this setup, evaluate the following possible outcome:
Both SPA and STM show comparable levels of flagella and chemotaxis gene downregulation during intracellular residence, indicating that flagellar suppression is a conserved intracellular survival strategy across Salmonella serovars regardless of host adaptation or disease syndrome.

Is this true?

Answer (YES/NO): NO